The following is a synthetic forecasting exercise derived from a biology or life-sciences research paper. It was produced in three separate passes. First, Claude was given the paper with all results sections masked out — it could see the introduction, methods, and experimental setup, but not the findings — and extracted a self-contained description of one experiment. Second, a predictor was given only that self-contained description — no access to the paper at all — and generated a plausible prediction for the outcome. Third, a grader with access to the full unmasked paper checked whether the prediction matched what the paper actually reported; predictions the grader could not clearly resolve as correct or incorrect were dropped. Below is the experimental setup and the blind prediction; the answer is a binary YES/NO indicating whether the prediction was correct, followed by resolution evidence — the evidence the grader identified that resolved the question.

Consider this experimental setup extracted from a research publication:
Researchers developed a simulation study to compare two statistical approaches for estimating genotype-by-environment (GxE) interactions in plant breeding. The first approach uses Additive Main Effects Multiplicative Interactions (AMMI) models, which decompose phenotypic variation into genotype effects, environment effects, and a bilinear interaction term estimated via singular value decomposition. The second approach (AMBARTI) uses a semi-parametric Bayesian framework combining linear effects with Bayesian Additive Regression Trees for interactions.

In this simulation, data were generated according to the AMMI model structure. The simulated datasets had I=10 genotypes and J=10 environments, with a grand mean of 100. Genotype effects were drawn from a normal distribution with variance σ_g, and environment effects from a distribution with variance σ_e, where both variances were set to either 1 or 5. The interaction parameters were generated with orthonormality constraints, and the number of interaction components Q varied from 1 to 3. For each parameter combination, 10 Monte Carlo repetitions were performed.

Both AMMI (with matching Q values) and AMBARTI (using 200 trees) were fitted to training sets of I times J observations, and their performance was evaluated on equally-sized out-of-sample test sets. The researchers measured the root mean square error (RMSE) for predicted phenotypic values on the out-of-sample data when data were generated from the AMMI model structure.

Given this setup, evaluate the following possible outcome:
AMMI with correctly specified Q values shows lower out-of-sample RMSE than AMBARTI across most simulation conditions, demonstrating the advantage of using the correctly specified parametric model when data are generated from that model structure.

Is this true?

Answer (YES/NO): YES